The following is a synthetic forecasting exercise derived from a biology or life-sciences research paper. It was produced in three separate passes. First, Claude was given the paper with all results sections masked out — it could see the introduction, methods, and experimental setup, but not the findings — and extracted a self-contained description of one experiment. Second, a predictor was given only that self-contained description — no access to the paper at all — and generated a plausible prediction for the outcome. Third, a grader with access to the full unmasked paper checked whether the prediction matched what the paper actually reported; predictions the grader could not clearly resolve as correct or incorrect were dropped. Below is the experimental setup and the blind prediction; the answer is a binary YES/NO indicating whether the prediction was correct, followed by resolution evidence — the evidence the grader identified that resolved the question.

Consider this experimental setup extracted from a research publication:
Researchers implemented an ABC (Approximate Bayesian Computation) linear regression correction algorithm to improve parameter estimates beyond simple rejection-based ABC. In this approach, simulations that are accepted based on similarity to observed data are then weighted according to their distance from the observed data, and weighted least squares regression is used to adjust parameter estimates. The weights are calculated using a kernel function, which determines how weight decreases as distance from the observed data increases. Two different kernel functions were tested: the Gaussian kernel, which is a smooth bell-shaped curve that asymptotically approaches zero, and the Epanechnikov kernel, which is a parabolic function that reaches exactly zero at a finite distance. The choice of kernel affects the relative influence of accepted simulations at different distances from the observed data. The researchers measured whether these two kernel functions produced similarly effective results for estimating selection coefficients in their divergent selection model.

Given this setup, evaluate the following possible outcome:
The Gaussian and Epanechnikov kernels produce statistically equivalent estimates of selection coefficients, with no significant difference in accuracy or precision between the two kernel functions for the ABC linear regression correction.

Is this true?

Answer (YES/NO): YES